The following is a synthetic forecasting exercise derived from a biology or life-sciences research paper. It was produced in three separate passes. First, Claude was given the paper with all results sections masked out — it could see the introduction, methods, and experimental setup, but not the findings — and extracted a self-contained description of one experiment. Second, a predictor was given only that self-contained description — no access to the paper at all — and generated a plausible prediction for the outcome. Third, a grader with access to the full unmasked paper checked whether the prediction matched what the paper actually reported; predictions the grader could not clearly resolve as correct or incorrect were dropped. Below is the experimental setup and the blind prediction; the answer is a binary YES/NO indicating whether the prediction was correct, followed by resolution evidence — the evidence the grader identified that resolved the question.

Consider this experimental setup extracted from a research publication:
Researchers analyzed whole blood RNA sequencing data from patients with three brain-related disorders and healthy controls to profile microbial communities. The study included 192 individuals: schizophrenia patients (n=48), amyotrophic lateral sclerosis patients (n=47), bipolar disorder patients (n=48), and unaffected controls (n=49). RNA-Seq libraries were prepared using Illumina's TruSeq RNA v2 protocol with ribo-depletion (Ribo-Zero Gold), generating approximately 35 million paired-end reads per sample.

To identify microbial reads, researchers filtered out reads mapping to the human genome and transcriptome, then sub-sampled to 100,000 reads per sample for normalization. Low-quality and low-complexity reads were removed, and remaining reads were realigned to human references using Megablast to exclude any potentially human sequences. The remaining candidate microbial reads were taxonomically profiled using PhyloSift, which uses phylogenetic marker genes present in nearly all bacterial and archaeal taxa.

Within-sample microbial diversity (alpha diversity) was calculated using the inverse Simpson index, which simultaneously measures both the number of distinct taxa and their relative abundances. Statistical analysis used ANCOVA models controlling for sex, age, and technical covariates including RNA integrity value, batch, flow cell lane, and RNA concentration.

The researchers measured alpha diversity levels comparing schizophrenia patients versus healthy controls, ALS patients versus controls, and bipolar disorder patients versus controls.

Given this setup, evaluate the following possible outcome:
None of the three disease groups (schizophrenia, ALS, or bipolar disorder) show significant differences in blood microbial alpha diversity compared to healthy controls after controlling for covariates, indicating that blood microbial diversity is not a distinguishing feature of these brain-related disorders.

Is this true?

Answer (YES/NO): NO